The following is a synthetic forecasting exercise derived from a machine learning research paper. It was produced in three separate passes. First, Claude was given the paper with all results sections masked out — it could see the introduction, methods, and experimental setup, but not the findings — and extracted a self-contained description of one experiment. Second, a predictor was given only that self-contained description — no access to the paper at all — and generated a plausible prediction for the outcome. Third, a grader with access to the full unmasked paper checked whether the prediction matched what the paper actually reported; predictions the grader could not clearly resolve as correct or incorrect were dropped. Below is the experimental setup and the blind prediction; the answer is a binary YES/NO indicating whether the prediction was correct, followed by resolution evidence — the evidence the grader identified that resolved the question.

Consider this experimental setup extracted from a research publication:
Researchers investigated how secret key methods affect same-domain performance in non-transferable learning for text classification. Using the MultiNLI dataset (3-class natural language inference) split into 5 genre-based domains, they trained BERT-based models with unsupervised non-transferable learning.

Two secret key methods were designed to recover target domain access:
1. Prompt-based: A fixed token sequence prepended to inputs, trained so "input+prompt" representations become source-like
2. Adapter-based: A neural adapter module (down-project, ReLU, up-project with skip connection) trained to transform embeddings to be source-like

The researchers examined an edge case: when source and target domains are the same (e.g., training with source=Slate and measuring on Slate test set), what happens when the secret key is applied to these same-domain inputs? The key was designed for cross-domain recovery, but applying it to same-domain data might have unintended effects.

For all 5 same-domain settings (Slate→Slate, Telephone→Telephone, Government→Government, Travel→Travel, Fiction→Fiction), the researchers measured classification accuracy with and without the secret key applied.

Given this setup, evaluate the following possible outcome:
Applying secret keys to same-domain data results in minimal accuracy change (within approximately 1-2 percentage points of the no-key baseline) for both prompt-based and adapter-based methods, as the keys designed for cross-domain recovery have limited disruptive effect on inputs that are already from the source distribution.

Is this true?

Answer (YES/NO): NO